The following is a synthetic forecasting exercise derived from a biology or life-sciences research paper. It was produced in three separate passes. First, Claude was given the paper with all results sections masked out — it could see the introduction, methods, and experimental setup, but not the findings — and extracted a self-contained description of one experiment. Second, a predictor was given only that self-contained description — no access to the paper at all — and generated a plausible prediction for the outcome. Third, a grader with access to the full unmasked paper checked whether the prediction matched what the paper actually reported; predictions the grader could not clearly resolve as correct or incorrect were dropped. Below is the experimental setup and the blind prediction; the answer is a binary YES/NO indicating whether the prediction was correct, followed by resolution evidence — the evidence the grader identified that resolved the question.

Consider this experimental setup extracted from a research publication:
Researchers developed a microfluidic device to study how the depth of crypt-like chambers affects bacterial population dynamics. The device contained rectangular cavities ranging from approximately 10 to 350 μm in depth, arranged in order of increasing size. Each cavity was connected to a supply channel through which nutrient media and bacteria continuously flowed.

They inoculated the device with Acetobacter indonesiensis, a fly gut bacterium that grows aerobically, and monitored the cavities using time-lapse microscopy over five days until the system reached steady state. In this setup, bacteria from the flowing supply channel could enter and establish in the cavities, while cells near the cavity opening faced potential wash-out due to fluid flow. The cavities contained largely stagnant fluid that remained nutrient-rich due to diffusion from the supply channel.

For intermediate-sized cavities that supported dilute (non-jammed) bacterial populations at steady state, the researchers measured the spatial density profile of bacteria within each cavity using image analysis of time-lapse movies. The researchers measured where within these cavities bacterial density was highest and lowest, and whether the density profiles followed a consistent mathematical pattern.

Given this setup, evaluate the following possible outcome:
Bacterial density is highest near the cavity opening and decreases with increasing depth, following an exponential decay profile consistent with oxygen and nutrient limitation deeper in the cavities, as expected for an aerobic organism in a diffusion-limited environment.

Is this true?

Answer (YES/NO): NO